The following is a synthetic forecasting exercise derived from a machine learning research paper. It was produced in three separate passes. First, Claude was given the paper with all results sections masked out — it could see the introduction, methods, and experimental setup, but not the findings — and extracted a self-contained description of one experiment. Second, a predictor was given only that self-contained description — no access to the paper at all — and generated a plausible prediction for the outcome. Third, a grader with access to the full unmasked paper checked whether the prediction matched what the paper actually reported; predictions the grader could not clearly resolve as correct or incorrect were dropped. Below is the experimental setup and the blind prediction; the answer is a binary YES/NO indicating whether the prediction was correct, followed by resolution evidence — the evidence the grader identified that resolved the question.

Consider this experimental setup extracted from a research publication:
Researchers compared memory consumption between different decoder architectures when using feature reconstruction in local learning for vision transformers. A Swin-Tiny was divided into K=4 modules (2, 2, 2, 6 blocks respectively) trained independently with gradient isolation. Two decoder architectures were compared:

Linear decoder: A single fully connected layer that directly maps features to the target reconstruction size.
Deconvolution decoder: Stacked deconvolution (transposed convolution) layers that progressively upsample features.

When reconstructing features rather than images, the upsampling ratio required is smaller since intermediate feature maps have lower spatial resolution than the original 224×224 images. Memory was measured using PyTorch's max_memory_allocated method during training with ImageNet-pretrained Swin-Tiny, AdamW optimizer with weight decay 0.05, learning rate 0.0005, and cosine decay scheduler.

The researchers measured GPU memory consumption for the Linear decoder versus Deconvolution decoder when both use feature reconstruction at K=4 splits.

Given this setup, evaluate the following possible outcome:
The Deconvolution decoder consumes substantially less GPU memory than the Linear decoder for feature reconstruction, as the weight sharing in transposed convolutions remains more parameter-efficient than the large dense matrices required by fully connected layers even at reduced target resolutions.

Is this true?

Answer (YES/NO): NO